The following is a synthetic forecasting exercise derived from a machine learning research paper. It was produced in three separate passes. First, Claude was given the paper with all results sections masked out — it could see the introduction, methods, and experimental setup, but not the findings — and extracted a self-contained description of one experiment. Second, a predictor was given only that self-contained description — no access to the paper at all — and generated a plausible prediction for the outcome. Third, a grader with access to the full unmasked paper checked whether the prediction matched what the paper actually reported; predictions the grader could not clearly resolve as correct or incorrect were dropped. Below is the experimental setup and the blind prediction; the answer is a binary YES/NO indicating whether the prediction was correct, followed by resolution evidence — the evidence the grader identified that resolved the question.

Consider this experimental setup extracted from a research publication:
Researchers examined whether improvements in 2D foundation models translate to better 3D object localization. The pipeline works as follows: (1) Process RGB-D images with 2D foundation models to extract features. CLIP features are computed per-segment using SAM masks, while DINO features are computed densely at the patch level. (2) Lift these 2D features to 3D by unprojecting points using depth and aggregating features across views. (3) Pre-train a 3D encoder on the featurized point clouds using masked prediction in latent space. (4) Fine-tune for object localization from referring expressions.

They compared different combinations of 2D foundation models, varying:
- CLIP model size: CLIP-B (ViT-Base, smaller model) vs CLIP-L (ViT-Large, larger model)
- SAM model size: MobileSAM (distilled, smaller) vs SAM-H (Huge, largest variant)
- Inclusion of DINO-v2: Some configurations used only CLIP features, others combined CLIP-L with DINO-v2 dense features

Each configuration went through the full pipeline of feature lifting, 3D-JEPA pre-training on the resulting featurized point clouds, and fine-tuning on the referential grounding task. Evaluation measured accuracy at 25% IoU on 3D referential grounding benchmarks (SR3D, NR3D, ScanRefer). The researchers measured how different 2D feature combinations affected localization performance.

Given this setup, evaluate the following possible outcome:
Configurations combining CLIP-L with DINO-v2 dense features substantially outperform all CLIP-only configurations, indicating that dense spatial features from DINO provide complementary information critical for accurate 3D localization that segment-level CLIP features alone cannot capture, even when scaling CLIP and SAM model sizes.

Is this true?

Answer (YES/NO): YES